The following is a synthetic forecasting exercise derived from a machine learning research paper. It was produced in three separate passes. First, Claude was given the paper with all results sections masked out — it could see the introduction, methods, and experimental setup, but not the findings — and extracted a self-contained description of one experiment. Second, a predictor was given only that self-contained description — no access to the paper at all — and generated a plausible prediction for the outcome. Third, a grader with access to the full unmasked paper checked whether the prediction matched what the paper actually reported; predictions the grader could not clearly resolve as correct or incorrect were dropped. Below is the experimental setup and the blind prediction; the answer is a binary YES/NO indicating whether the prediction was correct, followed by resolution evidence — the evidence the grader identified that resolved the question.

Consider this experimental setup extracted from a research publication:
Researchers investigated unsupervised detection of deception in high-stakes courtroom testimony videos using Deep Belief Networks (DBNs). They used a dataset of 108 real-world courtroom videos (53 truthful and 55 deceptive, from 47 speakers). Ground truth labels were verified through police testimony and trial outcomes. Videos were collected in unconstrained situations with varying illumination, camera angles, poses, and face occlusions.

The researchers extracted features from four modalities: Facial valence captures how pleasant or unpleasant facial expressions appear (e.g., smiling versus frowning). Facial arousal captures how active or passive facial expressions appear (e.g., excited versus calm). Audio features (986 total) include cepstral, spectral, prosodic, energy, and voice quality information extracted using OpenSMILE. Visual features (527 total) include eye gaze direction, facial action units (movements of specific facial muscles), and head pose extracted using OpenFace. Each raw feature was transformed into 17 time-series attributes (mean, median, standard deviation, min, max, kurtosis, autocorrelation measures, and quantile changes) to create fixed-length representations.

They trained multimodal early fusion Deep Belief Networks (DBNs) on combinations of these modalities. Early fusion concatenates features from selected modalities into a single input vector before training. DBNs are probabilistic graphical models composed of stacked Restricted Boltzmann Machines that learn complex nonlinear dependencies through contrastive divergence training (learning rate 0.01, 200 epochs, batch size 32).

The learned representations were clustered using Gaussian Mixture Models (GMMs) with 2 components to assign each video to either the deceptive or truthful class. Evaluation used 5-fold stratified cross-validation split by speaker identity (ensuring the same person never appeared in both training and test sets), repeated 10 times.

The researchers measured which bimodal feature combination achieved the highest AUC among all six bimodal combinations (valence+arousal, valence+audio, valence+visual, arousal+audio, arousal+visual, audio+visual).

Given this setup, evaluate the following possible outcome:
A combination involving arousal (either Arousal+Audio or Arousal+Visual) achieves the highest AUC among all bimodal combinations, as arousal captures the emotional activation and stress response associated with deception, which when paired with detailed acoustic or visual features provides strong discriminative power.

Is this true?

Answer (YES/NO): NO